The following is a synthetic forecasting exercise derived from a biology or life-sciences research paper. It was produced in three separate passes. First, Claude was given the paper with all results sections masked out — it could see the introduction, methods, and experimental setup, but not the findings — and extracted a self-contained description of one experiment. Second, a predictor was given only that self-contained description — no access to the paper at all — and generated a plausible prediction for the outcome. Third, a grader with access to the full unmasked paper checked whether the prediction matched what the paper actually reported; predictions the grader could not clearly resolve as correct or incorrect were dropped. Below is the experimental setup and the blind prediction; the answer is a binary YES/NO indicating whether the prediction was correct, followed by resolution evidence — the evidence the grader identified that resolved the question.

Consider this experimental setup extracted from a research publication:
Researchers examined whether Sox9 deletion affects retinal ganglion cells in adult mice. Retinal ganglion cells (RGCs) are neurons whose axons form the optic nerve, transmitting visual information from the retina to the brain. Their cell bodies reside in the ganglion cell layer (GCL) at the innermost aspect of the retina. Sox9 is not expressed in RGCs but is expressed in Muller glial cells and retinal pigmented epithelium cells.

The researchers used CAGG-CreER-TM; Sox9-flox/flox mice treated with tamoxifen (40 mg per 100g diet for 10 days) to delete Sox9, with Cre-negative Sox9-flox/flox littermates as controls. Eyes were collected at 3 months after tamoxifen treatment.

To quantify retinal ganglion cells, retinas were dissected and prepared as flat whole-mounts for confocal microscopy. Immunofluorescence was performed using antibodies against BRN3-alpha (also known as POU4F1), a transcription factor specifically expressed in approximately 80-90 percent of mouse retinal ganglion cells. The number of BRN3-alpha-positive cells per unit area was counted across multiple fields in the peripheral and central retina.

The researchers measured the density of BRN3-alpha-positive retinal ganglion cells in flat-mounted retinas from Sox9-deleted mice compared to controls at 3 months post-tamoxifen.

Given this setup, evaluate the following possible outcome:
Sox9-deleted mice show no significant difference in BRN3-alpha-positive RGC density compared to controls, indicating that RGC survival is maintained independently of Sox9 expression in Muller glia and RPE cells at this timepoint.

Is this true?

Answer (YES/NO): NO